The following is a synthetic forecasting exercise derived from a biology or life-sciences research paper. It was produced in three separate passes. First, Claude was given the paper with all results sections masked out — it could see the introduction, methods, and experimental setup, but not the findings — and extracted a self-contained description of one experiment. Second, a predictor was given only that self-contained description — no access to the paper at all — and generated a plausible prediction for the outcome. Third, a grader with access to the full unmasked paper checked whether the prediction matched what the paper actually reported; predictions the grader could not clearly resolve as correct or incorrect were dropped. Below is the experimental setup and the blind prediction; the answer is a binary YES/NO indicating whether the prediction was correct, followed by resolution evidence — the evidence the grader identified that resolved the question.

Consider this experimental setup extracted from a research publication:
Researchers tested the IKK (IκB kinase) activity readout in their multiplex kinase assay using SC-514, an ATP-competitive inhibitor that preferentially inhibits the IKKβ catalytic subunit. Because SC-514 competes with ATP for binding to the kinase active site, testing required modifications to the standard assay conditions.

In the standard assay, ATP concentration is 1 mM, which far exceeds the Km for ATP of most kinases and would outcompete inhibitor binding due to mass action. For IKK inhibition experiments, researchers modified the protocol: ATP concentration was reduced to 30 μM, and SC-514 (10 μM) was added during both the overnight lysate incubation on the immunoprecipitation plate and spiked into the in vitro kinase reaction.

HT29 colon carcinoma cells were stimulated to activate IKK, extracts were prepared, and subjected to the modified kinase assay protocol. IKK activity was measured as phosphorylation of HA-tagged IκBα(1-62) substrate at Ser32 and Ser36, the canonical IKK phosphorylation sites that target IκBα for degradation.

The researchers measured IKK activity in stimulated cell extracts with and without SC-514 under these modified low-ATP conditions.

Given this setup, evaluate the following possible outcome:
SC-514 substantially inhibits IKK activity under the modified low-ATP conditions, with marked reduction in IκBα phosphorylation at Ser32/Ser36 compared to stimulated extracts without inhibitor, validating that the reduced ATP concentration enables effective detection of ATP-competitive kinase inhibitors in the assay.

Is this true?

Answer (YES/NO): NO